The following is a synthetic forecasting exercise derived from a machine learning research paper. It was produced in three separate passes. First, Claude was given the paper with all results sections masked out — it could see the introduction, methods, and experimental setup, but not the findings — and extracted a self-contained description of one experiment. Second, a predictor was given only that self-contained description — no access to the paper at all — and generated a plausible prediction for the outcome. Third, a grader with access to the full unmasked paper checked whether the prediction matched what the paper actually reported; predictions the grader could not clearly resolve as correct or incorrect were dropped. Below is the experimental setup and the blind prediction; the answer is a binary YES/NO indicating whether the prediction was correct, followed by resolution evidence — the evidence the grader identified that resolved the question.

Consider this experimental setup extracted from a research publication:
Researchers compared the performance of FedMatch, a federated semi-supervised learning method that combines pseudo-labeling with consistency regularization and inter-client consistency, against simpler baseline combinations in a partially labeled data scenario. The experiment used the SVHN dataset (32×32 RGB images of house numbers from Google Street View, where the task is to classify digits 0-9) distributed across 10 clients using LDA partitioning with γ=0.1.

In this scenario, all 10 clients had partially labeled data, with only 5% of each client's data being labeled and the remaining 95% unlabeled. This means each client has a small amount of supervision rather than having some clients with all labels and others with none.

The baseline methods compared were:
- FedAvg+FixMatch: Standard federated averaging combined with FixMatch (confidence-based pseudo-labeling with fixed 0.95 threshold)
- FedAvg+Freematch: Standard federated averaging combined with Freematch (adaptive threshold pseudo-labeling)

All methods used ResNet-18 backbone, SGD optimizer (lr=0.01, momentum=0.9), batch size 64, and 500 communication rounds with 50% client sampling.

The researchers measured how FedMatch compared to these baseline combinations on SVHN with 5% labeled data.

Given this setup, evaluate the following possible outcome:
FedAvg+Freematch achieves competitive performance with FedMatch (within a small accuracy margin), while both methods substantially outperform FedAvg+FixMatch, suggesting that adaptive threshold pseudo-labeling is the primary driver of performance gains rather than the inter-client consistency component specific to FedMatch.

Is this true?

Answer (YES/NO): YES